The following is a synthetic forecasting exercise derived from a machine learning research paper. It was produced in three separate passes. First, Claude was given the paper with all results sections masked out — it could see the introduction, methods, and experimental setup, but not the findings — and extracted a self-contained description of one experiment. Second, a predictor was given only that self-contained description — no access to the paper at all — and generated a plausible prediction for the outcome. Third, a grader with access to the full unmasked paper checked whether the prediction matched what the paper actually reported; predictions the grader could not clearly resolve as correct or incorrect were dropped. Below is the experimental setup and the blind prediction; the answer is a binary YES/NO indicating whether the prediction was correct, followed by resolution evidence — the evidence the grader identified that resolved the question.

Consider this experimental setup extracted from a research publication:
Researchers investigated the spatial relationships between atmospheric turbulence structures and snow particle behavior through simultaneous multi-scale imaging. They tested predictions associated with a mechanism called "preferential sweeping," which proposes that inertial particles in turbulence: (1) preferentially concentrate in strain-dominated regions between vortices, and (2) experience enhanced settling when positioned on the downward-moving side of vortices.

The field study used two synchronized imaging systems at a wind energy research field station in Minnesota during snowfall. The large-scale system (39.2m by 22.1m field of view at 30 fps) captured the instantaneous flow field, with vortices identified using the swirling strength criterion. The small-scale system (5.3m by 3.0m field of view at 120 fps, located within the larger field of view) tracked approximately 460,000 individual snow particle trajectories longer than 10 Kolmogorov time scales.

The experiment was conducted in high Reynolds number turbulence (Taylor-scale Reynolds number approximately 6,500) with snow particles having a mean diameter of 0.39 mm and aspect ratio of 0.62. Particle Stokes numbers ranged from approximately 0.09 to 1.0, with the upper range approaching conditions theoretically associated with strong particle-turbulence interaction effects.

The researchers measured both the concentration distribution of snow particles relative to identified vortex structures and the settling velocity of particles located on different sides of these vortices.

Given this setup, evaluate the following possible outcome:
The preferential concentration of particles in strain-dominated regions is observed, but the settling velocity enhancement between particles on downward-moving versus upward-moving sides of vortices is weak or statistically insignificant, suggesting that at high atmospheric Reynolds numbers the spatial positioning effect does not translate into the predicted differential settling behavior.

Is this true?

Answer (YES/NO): NO